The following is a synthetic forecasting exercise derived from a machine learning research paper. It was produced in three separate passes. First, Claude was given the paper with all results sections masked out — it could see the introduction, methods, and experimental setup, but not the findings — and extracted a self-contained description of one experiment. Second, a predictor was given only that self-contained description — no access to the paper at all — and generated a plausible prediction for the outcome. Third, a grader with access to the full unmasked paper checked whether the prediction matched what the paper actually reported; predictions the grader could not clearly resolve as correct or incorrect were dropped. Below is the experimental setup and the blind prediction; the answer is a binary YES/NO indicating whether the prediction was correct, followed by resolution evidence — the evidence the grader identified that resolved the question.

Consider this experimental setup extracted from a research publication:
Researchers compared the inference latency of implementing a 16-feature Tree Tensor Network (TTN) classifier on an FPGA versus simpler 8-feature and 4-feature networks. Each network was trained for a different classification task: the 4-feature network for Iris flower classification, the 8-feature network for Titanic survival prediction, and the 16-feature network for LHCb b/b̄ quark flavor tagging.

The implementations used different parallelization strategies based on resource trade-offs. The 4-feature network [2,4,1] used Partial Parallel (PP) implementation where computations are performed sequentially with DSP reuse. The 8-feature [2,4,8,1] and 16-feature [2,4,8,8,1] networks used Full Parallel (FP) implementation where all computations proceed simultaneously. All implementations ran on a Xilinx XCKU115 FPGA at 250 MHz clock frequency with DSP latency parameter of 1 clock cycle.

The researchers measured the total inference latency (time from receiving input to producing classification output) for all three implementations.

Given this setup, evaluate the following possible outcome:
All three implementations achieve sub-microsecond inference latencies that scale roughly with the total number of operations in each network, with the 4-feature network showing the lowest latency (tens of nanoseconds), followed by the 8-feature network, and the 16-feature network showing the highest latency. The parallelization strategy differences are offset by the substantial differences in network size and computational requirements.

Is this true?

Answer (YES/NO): NO